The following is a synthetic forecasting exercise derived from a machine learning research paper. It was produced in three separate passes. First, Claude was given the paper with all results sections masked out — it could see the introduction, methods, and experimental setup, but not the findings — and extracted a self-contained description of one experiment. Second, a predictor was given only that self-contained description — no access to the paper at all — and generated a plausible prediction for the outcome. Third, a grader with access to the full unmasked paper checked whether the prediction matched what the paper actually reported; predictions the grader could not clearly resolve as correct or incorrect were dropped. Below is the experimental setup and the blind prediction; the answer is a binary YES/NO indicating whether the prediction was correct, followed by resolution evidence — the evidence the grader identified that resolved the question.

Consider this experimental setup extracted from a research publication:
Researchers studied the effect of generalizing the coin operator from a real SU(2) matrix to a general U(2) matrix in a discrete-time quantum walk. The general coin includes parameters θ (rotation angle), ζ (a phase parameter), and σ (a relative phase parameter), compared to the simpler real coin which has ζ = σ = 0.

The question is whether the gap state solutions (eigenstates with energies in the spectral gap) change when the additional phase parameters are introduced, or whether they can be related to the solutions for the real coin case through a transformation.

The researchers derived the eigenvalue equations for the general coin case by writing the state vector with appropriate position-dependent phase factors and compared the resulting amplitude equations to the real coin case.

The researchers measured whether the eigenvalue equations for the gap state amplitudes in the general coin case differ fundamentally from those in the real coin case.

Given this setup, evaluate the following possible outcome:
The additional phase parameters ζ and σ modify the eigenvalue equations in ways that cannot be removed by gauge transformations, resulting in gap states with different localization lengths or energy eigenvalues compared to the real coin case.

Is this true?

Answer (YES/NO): NO